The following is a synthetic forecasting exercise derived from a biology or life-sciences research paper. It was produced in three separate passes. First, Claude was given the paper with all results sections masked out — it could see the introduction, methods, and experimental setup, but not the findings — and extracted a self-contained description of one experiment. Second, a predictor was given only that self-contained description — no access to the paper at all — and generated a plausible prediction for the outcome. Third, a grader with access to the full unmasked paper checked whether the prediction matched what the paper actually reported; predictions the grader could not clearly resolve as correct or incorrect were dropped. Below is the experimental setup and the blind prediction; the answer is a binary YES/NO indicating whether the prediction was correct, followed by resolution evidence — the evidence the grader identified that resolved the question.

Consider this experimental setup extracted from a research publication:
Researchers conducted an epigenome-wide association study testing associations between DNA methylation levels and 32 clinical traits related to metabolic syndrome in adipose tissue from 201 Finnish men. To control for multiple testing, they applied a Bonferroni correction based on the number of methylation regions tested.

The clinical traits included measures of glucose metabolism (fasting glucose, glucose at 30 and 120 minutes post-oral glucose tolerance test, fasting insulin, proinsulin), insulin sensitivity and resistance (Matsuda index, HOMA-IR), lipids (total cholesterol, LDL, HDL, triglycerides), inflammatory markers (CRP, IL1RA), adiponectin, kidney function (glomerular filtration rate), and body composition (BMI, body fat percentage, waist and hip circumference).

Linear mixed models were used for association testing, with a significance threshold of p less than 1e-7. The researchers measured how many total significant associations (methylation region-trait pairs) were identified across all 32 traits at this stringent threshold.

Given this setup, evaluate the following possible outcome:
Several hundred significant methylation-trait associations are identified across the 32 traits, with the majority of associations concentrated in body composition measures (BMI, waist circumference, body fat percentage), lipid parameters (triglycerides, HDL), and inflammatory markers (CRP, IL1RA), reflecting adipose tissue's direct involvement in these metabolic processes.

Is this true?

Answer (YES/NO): NO